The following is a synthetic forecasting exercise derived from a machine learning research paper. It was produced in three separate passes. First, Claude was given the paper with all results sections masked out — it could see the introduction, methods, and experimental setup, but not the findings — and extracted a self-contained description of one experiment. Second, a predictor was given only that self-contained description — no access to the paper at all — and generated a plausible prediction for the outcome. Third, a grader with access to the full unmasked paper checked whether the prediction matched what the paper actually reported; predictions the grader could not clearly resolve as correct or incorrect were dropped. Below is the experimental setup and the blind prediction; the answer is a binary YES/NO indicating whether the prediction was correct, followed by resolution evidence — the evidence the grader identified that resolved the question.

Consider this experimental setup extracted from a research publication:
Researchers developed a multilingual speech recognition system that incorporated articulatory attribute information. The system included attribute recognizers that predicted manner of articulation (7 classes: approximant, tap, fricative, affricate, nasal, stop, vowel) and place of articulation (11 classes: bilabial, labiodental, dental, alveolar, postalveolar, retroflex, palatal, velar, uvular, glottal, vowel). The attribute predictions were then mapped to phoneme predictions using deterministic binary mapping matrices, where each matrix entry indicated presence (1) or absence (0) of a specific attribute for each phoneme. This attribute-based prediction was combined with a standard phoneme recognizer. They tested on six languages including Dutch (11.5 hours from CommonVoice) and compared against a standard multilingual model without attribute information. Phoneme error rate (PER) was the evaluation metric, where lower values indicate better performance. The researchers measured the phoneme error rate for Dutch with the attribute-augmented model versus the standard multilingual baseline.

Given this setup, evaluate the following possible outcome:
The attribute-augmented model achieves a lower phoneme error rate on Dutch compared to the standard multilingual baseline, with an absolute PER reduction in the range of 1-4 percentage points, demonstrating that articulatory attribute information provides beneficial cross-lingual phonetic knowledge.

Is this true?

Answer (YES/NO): NO